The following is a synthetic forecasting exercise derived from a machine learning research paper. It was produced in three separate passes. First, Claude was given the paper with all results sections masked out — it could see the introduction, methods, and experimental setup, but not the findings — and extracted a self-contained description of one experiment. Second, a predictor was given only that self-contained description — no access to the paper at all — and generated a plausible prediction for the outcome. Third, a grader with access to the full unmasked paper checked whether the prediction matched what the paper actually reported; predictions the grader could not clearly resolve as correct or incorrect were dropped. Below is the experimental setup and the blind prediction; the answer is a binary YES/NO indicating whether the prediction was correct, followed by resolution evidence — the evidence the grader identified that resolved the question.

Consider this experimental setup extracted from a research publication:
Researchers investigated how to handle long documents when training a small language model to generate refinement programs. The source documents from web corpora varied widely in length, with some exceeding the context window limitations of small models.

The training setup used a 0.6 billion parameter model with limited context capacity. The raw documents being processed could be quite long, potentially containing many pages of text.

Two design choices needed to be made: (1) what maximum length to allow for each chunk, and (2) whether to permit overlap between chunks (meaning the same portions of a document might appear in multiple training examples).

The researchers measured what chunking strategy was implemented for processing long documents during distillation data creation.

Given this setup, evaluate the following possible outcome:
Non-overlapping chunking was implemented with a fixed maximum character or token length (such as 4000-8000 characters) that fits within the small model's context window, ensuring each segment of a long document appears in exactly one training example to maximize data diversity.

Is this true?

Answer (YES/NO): NO